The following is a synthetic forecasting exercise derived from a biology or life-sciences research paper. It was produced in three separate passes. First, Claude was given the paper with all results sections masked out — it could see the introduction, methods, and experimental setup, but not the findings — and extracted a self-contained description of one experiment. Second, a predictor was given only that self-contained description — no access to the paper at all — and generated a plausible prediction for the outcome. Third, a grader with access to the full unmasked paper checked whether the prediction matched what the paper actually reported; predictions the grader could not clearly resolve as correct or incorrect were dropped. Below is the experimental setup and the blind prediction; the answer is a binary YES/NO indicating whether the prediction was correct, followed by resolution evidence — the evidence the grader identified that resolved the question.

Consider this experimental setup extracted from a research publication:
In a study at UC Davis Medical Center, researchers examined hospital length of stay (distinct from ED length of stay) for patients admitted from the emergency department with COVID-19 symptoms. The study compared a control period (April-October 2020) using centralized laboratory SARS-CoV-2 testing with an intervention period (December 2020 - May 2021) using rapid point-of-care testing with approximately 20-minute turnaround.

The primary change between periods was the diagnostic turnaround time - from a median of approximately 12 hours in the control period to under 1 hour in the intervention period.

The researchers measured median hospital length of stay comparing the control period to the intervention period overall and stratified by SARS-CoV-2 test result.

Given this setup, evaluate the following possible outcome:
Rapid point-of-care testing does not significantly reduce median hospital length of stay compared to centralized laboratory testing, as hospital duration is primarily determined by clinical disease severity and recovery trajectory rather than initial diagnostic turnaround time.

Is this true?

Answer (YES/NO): YES